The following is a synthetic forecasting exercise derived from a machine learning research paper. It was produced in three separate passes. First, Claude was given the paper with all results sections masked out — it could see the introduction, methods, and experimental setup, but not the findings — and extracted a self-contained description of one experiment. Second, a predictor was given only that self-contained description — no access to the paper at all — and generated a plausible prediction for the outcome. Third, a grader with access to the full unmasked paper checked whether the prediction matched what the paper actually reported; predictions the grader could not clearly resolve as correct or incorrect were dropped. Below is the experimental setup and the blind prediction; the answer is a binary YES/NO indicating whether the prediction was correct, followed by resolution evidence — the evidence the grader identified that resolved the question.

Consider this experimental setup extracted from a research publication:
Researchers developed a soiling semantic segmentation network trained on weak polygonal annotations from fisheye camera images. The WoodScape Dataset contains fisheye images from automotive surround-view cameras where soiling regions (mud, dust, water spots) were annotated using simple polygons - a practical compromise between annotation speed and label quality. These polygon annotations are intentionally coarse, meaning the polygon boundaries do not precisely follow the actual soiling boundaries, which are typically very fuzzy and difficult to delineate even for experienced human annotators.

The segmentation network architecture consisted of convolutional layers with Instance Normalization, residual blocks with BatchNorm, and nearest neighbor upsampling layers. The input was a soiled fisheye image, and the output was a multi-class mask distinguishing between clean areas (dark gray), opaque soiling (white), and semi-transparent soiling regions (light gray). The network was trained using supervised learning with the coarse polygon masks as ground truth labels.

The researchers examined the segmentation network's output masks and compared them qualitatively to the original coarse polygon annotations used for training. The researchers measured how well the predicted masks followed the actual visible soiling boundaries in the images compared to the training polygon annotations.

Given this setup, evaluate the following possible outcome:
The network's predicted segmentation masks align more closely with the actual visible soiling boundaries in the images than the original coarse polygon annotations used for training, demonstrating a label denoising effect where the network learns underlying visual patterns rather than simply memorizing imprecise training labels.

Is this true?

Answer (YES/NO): YES